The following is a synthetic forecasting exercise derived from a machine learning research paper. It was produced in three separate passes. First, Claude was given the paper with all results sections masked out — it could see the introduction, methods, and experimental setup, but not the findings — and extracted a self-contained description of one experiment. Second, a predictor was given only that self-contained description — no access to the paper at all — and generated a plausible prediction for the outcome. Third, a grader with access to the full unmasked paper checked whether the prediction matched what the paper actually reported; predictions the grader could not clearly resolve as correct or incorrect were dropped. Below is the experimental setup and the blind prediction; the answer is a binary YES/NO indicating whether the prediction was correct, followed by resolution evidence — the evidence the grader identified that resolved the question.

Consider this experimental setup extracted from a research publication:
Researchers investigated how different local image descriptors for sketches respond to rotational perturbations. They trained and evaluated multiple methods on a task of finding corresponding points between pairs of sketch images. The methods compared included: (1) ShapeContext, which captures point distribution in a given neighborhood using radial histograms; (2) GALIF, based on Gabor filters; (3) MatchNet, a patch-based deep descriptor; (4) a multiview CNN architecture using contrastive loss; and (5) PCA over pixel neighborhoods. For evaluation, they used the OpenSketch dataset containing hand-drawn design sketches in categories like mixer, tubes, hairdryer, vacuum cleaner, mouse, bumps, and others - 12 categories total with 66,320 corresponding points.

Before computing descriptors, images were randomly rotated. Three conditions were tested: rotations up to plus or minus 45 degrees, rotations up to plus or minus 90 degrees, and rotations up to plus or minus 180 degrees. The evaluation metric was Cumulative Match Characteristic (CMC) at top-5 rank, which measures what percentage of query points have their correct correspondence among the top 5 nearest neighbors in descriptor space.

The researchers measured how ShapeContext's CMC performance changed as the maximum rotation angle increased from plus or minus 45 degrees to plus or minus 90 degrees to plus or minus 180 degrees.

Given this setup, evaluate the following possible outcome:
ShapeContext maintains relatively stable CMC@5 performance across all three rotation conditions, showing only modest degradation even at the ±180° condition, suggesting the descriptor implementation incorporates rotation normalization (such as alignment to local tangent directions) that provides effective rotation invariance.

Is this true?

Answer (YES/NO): NO